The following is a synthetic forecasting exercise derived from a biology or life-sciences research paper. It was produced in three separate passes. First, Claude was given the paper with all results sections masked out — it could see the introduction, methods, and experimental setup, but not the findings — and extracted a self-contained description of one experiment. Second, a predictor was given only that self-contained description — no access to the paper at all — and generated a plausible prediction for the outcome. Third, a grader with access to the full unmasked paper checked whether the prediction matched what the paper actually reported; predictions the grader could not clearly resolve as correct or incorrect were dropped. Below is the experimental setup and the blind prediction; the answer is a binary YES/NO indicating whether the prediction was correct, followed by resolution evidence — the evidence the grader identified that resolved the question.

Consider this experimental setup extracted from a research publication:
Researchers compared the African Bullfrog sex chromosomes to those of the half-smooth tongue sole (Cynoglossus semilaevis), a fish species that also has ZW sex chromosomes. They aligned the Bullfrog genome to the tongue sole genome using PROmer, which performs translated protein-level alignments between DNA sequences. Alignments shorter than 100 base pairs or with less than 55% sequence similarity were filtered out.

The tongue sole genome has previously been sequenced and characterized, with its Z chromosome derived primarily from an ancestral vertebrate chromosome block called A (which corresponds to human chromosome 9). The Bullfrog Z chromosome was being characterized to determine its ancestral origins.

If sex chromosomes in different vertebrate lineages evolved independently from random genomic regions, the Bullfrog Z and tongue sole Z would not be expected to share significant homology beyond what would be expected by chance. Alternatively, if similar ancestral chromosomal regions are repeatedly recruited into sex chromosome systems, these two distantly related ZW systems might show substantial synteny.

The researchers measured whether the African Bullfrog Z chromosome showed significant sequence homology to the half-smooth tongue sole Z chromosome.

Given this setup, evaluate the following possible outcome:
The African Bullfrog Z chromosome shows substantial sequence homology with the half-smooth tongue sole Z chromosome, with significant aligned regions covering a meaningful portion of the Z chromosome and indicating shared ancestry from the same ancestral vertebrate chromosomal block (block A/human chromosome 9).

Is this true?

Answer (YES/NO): NO